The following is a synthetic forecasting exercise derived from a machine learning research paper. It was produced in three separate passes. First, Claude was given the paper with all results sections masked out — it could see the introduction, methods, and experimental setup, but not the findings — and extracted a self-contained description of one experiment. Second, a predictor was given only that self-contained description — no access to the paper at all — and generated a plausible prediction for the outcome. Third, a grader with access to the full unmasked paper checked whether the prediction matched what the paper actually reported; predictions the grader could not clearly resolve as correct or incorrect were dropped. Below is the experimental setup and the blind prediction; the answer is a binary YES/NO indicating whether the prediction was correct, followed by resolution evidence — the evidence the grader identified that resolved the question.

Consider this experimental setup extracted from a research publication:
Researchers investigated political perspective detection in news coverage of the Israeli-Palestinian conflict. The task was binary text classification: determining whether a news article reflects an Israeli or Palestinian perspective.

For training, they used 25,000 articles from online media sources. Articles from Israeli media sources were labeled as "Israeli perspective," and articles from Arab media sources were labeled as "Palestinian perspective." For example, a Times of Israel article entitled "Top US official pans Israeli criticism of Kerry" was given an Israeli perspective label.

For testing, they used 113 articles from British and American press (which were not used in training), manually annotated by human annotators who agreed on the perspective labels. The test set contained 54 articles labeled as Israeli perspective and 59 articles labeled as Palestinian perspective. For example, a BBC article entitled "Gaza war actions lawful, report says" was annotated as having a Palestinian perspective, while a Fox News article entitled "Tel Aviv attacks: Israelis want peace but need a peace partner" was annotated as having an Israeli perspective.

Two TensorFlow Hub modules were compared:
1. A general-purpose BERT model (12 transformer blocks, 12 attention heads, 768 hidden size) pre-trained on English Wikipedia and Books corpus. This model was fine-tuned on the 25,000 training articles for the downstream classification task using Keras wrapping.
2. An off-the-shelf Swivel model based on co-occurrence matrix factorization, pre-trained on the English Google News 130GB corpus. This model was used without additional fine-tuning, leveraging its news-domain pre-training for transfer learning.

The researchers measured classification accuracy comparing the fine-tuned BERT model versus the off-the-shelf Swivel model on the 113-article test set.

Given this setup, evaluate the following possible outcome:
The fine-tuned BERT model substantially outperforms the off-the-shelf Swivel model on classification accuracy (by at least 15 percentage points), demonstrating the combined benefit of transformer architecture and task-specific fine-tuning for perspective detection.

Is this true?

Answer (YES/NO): NO